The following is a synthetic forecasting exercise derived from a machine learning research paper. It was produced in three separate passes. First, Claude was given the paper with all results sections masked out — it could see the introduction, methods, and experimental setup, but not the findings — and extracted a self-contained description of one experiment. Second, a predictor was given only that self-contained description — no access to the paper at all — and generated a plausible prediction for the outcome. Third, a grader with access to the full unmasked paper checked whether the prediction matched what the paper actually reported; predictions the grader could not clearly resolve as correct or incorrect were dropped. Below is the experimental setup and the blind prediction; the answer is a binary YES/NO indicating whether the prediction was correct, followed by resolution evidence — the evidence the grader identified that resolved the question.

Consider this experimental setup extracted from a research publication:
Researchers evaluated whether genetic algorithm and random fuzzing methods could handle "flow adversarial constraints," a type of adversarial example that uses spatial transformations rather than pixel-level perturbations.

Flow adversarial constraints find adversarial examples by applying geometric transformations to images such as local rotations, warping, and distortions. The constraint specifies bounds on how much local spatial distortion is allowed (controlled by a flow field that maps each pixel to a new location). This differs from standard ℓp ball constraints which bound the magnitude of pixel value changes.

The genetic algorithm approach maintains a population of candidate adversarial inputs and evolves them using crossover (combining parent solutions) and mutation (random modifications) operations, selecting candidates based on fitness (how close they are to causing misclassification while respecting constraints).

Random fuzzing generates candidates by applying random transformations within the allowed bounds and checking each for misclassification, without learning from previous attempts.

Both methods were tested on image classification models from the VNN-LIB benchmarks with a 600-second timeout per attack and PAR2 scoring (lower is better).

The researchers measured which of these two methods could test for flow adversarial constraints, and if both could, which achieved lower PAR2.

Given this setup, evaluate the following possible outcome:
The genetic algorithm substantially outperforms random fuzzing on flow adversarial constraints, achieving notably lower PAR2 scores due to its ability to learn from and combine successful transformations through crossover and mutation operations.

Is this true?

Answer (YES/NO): NO